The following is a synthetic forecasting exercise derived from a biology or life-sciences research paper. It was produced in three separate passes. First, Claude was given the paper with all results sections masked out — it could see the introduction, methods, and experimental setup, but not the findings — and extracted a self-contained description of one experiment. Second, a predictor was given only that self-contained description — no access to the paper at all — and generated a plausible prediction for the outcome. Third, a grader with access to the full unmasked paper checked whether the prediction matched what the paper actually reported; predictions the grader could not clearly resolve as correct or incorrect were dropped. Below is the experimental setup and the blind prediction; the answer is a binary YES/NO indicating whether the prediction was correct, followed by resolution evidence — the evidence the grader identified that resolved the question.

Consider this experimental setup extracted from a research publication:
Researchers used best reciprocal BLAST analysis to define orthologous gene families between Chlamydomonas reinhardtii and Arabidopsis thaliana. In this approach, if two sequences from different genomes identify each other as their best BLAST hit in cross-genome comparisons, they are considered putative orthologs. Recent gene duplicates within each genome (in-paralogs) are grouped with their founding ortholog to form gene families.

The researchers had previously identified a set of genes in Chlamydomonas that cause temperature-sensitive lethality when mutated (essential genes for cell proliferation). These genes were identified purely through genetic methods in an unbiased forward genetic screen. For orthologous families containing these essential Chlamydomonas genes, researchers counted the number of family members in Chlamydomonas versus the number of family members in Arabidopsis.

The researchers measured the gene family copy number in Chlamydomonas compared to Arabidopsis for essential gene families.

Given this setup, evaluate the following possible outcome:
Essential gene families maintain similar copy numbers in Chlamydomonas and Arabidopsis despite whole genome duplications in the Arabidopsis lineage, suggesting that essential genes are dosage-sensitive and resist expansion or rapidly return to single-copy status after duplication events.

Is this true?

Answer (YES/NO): NO